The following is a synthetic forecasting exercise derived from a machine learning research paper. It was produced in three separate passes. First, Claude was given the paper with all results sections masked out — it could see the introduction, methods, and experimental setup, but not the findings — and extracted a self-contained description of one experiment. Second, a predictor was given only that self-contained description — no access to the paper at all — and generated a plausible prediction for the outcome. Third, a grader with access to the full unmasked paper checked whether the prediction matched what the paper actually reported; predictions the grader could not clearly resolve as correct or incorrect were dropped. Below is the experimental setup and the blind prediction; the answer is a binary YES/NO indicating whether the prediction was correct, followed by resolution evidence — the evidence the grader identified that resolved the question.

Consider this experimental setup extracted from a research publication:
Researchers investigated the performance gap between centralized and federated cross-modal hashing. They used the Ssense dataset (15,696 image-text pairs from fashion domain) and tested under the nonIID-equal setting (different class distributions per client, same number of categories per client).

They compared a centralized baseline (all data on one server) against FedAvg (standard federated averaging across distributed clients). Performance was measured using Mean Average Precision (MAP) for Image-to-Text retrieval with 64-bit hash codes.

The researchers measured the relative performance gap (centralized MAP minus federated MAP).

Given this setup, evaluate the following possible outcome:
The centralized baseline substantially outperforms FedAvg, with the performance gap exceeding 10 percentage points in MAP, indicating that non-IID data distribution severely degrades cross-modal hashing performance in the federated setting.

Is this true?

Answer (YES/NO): NO